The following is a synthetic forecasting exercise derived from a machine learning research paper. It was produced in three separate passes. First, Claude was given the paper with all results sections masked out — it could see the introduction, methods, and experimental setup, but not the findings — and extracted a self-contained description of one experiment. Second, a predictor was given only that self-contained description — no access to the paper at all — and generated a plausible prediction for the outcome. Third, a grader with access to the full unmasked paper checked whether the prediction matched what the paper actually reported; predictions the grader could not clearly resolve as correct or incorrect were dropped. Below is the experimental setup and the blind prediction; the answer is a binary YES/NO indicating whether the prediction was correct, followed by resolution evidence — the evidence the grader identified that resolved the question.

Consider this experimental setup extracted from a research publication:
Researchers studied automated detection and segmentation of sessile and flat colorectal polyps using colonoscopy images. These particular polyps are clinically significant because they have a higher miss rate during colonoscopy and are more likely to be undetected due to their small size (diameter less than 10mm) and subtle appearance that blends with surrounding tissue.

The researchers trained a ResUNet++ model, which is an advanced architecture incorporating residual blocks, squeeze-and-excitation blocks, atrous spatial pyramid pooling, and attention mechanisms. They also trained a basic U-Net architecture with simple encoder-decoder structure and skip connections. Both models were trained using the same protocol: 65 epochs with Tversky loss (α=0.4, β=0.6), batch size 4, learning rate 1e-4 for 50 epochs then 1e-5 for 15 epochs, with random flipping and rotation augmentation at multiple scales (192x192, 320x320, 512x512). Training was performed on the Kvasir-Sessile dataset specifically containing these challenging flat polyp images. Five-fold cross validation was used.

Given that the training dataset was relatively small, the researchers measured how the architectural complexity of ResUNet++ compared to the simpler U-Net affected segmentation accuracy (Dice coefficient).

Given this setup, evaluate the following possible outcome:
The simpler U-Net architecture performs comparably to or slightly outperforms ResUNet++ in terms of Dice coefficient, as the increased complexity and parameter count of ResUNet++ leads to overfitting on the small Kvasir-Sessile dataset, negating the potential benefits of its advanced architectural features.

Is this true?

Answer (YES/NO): YES